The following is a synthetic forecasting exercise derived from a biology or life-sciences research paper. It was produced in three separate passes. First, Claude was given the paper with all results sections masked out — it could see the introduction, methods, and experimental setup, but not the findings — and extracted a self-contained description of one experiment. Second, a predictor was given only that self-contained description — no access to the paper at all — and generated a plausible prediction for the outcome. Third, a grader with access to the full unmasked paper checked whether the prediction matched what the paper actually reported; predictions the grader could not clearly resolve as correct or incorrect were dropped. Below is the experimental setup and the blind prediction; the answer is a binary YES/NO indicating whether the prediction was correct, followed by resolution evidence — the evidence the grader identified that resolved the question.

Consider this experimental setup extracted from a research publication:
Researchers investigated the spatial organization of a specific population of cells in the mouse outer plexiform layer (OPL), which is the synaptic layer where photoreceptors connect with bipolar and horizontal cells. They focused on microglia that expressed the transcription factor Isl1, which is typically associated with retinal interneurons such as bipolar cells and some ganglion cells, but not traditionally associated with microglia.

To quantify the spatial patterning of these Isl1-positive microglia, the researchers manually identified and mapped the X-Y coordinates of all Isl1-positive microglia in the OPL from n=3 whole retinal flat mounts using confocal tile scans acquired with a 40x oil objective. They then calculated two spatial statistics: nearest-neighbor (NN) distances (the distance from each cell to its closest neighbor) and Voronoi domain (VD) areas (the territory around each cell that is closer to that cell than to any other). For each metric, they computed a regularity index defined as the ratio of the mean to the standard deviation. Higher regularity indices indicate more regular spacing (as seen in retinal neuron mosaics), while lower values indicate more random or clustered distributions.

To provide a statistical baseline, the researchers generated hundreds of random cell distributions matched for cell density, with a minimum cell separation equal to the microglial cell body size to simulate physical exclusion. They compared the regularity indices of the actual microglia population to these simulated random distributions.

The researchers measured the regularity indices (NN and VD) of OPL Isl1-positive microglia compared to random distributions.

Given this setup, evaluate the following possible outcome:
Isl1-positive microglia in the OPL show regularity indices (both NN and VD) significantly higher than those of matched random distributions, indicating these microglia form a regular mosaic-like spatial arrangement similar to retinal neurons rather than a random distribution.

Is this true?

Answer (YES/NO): YES